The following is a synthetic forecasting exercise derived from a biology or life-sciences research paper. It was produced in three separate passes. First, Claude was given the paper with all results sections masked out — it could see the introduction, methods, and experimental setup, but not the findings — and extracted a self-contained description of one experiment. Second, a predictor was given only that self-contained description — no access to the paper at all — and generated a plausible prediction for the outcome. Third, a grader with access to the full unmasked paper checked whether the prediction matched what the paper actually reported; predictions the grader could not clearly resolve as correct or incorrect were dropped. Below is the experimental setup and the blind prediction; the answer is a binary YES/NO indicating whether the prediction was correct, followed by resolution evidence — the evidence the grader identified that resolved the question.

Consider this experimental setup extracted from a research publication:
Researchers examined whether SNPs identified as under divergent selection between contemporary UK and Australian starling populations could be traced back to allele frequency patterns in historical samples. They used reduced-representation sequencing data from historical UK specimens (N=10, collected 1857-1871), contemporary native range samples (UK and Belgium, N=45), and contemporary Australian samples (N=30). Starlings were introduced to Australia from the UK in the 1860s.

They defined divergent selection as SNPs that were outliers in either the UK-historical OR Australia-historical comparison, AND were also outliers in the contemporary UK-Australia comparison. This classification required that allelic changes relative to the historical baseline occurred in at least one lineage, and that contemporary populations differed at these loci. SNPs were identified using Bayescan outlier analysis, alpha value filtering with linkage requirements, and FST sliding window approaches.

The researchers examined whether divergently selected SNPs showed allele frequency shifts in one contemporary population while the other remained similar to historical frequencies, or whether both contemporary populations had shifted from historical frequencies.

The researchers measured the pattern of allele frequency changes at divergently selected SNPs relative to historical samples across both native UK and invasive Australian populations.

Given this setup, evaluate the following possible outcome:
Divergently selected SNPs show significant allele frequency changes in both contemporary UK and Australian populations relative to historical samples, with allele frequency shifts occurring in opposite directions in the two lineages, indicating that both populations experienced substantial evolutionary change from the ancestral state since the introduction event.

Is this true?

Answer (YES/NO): NO